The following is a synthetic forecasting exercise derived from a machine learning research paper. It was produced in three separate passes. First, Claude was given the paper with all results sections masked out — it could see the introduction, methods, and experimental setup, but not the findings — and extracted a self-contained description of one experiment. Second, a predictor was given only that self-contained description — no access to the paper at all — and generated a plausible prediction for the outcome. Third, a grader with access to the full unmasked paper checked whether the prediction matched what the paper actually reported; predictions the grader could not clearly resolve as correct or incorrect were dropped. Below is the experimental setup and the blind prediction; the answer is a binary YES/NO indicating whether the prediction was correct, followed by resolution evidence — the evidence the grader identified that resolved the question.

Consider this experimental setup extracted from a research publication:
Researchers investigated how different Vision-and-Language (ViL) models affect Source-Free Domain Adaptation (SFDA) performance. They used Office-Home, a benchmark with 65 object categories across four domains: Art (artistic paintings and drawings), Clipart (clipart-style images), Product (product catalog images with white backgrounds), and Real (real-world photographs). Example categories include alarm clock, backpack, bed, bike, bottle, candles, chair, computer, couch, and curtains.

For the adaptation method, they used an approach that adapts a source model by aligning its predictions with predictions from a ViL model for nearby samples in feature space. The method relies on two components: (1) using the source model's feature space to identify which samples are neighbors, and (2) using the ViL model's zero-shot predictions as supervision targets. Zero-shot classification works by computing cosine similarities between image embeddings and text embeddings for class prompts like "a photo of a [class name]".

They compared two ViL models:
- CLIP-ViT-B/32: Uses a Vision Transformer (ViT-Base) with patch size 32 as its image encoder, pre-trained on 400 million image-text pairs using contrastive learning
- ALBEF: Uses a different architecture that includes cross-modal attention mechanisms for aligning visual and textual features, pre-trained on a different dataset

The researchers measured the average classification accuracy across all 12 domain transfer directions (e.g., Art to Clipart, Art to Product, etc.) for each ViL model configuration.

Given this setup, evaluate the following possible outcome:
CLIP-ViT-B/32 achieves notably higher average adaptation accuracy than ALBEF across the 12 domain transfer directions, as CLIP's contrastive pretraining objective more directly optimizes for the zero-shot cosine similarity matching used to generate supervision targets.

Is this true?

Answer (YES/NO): YES